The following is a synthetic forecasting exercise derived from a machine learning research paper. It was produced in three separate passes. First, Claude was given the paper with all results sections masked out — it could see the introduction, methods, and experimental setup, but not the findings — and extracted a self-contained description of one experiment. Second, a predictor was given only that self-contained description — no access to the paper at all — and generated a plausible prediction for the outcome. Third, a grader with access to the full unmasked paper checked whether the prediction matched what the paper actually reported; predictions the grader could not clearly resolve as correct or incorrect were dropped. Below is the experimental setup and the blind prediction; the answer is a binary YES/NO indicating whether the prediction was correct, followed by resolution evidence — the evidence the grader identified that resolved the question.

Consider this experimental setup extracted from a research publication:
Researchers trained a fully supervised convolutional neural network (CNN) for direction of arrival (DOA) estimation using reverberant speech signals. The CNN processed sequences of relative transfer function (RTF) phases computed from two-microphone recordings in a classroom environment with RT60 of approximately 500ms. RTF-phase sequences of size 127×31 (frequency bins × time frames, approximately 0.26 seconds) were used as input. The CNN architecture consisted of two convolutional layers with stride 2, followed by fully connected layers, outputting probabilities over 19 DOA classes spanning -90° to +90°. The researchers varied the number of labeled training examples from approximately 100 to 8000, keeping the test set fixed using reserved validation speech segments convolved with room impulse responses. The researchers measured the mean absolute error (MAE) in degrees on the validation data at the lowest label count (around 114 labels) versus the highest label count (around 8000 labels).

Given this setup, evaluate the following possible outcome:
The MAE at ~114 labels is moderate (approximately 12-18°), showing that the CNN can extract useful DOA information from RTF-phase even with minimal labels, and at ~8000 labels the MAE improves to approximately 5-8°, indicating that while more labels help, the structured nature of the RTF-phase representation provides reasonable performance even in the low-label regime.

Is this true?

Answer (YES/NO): NO